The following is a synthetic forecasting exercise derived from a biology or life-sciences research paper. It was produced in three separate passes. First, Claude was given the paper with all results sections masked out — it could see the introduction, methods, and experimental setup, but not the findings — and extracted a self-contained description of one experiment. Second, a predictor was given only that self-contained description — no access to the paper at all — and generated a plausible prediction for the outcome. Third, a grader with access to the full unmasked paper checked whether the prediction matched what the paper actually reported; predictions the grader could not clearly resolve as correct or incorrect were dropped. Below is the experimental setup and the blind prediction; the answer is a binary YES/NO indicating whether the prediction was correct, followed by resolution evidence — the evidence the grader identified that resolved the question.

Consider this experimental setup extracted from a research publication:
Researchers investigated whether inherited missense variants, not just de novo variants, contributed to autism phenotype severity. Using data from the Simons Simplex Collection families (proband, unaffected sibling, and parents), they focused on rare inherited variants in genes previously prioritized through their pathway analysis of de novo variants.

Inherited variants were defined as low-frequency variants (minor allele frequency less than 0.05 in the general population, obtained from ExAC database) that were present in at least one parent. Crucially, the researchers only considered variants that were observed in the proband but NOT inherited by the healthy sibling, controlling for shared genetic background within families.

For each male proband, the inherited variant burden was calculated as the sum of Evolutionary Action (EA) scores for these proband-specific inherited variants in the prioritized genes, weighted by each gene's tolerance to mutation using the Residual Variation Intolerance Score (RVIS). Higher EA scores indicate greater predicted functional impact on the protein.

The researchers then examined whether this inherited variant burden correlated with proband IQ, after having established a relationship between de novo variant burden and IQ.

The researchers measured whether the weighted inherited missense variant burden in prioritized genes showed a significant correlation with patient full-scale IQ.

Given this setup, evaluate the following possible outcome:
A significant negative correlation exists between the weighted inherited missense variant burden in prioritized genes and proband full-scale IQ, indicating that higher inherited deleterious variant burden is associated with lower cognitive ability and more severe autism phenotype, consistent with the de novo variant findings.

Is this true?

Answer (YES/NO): YES